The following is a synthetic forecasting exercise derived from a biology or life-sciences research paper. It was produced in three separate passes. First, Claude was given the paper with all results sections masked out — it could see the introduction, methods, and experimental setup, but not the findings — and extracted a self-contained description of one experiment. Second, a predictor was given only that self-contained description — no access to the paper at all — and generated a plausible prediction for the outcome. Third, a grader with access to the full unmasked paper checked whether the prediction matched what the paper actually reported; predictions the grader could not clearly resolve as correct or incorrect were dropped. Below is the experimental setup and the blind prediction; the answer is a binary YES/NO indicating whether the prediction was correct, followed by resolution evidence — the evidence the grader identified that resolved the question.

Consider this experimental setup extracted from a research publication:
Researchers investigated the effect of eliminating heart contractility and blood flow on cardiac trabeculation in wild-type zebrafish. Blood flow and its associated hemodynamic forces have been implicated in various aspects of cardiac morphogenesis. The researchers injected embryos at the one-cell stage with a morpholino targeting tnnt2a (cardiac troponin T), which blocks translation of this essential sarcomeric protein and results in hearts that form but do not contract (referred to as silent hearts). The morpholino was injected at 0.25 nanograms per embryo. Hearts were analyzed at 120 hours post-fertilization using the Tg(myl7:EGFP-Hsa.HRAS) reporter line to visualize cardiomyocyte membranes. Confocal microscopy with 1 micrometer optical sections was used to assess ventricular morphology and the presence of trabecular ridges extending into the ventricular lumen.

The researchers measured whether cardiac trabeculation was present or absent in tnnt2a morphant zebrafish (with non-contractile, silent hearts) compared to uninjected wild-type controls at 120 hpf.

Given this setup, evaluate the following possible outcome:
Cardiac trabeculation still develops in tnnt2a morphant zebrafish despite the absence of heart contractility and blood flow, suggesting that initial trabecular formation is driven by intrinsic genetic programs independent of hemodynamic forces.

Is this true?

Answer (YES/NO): NO